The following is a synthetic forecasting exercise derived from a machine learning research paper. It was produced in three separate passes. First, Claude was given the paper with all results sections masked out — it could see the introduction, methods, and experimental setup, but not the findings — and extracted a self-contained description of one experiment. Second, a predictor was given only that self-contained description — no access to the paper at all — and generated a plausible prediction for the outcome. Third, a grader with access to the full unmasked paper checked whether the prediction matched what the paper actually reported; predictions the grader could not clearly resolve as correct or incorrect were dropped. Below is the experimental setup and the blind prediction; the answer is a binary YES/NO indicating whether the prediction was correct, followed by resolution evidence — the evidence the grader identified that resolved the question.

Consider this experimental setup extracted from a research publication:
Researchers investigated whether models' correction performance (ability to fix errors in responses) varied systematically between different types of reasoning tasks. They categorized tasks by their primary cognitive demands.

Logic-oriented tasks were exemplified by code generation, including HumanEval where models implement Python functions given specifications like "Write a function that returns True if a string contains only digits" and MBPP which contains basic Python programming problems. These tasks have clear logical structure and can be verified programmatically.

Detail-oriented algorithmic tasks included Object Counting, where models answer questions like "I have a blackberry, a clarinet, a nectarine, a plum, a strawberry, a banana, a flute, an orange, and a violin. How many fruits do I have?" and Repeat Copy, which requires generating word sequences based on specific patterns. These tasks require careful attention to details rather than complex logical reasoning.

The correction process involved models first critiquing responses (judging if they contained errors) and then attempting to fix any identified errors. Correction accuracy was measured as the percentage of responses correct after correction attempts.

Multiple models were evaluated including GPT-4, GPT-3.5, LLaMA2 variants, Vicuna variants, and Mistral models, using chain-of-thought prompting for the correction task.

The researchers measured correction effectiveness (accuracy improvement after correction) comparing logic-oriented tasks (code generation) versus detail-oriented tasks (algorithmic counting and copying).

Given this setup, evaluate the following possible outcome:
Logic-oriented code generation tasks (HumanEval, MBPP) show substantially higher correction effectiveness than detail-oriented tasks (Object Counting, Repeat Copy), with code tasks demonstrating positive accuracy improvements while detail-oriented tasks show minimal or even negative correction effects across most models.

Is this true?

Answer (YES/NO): YES